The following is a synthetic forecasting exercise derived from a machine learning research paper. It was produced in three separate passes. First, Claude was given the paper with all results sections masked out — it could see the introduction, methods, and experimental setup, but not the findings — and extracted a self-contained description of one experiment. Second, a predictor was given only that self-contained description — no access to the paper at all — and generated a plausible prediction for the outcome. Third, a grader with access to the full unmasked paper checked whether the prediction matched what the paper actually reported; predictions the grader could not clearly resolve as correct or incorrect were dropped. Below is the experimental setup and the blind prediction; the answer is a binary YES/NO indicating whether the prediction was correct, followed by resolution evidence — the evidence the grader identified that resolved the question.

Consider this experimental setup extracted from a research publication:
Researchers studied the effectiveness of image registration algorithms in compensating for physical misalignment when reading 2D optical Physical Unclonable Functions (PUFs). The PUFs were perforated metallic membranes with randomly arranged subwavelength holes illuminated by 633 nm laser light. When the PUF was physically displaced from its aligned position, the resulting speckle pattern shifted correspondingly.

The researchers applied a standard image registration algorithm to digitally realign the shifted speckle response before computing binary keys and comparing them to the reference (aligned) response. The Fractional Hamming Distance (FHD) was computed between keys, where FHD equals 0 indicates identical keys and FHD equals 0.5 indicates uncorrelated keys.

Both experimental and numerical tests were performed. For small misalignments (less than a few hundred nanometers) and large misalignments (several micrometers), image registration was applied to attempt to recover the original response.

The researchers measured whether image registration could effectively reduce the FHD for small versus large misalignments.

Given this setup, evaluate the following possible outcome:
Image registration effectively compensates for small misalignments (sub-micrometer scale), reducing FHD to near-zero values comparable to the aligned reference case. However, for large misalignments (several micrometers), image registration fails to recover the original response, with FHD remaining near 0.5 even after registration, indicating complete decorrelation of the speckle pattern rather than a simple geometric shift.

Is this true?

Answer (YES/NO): YES